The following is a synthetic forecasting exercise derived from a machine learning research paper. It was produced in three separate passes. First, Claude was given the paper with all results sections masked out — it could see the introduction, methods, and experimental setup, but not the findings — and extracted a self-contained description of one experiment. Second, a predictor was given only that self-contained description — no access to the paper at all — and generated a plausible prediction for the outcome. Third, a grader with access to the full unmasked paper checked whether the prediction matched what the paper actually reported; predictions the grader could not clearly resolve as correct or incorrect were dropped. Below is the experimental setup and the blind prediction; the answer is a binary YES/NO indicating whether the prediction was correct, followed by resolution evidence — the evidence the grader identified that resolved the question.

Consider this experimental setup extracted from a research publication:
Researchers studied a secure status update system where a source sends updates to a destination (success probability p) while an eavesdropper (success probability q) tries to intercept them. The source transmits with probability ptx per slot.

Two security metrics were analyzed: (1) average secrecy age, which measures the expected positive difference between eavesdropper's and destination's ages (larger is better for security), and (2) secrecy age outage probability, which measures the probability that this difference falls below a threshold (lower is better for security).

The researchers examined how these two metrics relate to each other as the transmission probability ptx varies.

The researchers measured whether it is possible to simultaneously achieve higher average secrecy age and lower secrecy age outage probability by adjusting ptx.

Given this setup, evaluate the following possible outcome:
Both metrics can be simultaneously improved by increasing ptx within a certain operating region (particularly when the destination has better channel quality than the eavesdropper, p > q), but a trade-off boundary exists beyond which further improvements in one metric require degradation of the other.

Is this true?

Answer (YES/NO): NO